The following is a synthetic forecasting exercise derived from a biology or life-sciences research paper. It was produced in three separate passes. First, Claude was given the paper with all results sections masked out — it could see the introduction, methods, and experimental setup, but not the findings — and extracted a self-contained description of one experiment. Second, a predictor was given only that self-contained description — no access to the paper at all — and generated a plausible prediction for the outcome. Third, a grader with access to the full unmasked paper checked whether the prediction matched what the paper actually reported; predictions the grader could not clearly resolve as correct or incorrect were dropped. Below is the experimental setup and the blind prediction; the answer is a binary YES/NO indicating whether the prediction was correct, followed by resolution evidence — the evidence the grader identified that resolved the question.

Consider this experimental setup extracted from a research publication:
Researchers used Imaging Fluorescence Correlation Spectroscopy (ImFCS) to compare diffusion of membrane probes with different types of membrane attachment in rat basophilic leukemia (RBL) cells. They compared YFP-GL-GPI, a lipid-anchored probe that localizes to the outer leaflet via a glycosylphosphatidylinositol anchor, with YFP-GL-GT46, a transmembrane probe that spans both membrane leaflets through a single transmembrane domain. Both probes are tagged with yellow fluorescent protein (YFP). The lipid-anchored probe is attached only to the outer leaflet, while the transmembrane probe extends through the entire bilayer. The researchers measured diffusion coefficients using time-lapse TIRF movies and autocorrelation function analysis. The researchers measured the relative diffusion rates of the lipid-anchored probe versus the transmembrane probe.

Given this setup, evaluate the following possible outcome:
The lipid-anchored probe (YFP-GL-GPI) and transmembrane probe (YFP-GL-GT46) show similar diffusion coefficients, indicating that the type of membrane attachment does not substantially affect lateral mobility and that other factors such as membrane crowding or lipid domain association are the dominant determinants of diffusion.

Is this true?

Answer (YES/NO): NO